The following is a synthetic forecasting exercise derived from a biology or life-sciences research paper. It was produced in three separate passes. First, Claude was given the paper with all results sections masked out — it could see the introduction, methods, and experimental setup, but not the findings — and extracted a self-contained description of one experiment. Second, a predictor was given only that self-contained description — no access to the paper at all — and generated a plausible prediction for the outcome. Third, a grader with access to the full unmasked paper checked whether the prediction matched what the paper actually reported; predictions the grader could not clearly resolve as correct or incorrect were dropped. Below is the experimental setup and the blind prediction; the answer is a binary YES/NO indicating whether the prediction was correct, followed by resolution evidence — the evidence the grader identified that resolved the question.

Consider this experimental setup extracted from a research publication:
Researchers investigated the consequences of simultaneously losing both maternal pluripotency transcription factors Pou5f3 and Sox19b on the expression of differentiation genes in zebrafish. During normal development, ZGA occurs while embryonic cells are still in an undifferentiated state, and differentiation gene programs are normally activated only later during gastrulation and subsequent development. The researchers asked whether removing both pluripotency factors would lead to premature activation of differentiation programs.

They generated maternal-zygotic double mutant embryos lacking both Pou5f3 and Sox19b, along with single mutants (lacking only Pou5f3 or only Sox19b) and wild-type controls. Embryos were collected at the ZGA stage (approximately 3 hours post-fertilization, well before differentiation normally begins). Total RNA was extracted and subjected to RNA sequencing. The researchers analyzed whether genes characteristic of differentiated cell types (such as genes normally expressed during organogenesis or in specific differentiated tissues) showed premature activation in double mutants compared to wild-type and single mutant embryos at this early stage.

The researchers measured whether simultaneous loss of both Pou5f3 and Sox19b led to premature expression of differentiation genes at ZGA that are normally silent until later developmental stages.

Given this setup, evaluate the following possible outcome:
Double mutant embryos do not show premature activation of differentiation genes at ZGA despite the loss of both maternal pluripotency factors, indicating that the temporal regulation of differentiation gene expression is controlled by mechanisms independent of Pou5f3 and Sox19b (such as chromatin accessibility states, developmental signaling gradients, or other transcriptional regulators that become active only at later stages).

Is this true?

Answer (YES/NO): NO